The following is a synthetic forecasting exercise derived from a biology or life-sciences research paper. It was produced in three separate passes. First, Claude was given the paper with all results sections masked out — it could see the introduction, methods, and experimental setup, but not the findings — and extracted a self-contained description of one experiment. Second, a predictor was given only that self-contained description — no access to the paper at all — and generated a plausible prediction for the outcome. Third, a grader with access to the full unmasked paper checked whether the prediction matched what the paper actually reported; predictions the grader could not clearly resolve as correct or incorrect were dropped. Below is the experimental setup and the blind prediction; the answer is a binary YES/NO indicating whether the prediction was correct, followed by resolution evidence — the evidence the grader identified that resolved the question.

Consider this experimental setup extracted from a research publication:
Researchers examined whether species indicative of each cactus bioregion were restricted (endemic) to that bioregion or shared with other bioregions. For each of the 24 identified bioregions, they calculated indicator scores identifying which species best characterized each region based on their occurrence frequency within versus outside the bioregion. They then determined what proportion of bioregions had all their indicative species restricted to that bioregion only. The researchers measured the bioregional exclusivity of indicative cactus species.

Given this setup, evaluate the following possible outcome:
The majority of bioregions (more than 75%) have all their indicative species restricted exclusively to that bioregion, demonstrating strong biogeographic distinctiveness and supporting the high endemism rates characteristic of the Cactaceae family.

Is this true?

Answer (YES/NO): YES